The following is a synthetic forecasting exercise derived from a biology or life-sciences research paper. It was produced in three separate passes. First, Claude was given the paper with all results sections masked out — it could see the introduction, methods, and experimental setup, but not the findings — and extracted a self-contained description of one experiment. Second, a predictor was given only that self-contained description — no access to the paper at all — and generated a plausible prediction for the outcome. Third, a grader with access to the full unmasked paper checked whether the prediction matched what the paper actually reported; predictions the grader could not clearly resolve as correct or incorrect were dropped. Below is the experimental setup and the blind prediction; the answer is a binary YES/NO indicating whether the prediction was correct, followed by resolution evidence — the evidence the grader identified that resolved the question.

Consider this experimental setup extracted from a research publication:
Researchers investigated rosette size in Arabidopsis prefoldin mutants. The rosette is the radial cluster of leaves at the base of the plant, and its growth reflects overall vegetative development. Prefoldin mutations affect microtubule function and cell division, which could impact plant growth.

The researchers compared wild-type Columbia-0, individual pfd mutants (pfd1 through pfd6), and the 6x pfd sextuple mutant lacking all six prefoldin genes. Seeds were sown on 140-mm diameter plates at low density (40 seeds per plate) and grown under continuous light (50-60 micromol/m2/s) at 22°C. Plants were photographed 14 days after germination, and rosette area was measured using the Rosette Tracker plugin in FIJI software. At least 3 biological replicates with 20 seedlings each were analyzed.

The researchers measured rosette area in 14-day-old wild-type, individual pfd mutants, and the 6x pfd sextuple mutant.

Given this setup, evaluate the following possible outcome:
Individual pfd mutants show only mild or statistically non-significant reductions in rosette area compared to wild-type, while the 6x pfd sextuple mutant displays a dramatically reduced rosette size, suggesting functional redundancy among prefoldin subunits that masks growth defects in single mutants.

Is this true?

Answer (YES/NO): NO